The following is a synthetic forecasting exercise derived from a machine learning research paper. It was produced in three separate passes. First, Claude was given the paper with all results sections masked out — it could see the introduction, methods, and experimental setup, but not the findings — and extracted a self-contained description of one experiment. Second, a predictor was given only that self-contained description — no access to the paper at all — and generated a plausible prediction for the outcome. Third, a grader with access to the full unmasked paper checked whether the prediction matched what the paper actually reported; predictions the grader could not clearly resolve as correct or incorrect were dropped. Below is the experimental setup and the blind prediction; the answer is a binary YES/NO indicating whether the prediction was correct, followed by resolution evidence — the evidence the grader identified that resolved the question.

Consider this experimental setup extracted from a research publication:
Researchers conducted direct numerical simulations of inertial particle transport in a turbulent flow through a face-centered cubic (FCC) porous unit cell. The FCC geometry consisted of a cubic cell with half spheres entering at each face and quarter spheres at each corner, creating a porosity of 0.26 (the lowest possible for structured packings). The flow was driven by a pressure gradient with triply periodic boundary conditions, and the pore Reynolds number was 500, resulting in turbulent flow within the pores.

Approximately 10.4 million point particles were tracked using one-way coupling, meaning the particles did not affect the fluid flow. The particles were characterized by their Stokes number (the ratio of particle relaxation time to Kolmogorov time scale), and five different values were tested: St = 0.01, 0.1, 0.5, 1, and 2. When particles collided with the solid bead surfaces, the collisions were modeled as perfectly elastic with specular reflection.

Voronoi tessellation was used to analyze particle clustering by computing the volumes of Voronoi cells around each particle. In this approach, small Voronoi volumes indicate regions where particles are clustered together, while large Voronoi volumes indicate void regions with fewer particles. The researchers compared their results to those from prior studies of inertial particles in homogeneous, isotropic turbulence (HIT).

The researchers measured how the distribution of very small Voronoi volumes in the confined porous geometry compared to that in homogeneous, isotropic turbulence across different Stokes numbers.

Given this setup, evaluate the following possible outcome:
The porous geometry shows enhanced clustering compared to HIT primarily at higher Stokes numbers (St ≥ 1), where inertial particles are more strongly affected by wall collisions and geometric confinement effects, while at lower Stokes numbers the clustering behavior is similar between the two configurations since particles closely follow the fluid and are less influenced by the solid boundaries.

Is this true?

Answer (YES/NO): NO